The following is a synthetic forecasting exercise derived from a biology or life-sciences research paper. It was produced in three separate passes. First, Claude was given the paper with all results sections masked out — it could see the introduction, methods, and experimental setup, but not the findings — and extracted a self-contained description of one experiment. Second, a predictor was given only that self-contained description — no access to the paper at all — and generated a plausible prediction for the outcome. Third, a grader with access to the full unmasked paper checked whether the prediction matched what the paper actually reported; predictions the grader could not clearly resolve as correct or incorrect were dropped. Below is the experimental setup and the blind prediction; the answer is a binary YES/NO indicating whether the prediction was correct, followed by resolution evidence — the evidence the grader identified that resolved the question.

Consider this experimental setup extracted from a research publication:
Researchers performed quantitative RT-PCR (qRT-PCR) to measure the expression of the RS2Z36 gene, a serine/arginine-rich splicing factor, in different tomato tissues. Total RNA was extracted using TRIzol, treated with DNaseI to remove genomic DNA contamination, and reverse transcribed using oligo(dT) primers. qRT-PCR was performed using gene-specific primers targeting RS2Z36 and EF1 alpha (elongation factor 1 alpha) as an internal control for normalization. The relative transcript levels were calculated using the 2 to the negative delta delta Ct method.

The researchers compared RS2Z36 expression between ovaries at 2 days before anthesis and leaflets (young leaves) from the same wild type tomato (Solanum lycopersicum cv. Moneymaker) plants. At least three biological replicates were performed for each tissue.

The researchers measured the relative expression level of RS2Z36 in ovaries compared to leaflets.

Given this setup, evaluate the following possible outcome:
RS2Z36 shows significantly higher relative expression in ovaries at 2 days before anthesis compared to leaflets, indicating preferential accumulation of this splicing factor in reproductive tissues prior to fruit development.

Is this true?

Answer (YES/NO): YES